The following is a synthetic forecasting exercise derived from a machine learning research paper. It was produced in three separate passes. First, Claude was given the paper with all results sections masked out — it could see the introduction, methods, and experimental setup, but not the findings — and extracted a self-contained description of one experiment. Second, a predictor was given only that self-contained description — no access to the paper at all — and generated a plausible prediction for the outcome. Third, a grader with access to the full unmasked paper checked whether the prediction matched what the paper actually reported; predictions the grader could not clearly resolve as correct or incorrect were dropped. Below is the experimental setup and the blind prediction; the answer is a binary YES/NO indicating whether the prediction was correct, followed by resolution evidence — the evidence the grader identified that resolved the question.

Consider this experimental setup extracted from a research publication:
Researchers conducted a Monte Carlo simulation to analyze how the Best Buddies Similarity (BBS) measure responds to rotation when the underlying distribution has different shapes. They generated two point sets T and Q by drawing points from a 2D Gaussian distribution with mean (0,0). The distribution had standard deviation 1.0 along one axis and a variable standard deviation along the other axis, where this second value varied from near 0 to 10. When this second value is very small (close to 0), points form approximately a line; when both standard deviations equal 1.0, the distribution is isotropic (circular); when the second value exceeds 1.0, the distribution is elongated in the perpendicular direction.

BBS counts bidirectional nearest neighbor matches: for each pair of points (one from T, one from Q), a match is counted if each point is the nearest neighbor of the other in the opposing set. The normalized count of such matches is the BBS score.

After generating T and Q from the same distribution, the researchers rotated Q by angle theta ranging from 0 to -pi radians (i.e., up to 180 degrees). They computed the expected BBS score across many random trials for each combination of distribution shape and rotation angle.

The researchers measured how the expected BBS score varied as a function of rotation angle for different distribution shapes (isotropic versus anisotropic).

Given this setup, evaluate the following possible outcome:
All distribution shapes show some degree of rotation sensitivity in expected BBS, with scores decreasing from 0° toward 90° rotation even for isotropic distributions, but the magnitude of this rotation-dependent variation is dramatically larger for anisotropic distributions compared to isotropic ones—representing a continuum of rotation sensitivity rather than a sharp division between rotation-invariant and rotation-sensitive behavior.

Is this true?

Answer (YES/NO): NO